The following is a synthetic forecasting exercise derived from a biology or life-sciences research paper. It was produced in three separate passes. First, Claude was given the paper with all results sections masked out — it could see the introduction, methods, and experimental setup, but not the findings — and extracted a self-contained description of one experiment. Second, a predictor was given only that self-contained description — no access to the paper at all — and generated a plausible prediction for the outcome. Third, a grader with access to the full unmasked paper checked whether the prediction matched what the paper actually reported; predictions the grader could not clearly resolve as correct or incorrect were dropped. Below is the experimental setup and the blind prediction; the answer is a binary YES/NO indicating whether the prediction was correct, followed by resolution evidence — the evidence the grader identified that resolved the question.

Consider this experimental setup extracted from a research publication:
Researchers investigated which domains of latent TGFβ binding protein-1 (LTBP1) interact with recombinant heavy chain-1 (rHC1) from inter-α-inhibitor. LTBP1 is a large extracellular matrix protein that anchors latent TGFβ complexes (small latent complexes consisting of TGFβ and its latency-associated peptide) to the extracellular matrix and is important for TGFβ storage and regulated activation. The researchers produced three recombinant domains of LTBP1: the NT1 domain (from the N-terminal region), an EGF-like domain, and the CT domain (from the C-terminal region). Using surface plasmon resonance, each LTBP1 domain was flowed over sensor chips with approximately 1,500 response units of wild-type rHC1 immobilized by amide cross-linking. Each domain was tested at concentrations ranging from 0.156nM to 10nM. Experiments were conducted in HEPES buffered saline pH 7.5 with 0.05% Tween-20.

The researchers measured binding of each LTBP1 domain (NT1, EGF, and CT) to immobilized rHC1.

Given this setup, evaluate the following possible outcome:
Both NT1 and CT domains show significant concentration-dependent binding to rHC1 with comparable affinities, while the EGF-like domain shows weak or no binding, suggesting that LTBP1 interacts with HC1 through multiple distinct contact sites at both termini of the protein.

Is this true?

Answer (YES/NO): NO